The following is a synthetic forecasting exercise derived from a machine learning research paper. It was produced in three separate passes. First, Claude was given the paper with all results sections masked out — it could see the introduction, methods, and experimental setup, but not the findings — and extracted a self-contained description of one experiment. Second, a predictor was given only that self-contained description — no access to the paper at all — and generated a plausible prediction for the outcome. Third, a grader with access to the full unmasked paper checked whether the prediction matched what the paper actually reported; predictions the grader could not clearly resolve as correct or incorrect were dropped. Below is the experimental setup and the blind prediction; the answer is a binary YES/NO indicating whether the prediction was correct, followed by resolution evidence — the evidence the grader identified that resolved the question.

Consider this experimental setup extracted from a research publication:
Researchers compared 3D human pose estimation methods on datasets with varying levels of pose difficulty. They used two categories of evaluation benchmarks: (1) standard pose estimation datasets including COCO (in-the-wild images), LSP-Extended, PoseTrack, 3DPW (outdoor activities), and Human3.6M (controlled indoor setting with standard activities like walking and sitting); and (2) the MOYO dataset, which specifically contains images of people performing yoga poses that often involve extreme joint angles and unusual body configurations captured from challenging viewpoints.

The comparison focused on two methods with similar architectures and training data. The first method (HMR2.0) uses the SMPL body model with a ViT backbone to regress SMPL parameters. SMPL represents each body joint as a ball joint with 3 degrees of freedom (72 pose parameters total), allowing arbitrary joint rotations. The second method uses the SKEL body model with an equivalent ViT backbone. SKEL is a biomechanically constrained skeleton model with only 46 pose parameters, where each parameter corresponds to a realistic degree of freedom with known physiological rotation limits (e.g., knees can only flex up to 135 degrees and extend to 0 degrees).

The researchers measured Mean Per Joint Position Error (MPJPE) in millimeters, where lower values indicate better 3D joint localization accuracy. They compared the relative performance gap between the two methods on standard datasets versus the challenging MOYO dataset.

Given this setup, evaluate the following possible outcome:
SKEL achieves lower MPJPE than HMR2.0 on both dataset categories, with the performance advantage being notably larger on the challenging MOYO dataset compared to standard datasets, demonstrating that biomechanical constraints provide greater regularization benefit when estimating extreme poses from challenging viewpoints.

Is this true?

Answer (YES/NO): NO